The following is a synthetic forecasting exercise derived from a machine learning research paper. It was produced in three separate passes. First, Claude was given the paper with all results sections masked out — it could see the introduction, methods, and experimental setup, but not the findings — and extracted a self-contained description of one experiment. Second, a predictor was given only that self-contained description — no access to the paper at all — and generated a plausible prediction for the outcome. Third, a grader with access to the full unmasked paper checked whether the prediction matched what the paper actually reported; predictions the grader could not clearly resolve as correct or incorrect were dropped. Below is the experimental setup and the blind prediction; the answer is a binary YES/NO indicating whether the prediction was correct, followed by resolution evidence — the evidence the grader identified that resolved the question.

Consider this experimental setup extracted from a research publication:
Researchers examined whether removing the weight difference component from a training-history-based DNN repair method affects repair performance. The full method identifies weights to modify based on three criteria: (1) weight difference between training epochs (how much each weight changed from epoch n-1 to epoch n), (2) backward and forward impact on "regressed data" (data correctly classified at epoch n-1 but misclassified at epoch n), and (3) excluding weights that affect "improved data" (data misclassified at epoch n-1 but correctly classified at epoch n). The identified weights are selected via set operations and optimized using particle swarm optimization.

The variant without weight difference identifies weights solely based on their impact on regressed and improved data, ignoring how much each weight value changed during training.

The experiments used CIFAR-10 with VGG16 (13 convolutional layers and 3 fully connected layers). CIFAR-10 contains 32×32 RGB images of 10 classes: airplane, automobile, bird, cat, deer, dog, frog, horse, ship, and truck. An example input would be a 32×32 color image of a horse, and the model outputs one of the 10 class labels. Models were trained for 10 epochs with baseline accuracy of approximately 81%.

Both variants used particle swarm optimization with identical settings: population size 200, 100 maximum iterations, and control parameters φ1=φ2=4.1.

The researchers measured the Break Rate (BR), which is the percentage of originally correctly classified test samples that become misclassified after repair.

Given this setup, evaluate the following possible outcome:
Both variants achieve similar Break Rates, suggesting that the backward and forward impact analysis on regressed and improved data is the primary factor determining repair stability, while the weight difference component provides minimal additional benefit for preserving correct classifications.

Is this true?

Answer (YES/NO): NO